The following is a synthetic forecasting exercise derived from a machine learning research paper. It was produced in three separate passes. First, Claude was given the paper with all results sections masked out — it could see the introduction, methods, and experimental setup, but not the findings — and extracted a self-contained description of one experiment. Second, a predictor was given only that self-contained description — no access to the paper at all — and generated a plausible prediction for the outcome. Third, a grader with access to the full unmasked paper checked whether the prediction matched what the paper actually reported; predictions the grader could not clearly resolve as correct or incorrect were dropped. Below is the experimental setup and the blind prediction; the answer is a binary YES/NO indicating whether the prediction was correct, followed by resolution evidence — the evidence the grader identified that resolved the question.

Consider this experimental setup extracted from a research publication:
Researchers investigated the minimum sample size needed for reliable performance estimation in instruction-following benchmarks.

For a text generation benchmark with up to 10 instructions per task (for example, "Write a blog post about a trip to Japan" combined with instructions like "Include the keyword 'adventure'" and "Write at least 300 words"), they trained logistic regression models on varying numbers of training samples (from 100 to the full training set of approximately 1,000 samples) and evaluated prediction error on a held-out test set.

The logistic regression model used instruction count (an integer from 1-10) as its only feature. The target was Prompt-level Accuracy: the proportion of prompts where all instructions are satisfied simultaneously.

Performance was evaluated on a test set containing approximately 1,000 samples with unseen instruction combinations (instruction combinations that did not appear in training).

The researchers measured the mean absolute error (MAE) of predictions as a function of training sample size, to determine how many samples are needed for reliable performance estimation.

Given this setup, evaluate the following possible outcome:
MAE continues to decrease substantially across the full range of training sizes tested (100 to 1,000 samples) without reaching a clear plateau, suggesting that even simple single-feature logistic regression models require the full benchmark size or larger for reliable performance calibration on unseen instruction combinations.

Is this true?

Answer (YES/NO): NO